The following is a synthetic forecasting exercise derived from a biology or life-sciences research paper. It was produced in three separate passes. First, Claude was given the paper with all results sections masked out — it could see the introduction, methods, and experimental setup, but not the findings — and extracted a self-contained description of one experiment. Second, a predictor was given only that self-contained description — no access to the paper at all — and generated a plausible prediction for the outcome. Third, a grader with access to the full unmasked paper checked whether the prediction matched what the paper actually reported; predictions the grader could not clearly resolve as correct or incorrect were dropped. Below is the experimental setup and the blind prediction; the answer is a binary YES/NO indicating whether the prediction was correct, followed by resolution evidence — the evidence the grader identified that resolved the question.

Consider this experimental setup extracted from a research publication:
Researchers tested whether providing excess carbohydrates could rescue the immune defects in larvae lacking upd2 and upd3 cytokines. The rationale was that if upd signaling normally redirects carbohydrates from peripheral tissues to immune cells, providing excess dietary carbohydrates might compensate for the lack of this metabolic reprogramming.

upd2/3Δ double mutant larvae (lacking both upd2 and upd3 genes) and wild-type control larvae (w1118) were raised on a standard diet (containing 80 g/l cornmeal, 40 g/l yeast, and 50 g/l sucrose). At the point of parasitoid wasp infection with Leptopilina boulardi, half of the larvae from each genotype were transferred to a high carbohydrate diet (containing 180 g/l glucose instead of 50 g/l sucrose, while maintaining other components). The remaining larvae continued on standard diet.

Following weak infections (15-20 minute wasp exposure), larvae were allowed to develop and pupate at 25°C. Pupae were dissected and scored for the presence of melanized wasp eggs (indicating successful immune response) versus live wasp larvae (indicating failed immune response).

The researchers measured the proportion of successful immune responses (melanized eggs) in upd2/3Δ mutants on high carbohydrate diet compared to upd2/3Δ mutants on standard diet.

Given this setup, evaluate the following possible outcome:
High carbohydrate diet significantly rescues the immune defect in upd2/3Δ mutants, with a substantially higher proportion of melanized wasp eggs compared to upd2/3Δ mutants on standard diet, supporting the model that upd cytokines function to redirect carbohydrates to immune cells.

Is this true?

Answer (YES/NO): NO